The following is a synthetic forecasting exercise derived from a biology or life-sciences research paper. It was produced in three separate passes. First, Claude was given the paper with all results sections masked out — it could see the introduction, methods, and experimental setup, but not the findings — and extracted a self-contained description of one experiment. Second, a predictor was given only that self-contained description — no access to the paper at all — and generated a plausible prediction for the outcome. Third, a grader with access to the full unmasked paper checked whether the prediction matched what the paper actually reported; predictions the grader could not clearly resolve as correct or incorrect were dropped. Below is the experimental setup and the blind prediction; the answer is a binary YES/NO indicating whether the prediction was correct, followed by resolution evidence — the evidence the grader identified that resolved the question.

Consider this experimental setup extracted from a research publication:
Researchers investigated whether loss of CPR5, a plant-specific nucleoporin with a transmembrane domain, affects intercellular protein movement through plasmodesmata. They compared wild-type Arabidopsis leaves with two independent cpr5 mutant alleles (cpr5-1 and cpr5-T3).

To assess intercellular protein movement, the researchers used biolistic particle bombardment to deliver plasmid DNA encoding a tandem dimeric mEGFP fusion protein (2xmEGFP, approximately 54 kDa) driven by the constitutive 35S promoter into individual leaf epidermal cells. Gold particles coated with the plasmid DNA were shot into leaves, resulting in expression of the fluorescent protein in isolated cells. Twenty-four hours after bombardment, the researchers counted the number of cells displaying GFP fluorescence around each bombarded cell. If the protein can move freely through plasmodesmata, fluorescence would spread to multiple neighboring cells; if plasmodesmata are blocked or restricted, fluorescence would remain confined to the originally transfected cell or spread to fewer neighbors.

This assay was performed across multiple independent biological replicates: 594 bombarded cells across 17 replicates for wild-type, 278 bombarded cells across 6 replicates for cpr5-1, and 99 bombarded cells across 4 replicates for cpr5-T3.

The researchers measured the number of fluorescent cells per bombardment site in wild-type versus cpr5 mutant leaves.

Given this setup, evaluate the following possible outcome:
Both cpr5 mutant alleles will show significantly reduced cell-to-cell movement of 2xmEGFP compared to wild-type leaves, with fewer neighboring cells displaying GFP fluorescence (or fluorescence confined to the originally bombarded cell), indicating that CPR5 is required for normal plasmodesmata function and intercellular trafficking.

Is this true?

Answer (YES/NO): YES